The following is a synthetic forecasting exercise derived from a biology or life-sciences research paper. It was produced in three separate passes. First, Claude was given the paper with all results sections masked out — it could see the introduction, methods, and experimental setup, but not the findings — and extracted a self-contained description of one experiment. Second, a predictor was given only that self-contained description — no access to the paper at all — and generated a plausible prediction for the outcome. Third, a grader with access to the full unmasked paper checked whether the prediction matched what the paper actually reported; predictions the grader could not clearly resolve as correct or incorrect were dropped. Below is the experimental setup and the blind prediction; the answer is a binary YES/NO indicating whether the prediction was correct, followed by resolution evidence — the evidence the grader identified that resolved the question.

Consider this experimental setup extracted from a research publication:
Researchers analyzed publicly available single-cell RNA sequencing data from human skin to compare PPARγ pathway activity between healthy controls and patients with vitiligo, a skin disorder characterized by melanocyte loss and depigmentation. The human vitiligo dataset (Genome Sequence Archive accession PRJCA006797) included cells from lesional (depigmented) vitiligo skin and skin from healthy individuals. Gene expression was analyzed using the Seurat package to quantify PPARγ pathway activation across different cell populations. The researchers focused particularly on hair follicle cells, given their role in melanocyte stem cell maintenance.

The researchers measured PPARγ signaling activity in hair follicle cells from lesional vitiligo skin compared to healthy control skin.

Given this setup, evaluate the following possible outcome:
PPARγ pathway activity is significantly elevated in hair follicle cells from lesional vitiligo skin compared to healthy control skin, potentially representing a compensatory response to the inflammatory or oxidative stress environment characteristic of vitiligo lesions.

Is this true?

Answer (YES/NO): NO